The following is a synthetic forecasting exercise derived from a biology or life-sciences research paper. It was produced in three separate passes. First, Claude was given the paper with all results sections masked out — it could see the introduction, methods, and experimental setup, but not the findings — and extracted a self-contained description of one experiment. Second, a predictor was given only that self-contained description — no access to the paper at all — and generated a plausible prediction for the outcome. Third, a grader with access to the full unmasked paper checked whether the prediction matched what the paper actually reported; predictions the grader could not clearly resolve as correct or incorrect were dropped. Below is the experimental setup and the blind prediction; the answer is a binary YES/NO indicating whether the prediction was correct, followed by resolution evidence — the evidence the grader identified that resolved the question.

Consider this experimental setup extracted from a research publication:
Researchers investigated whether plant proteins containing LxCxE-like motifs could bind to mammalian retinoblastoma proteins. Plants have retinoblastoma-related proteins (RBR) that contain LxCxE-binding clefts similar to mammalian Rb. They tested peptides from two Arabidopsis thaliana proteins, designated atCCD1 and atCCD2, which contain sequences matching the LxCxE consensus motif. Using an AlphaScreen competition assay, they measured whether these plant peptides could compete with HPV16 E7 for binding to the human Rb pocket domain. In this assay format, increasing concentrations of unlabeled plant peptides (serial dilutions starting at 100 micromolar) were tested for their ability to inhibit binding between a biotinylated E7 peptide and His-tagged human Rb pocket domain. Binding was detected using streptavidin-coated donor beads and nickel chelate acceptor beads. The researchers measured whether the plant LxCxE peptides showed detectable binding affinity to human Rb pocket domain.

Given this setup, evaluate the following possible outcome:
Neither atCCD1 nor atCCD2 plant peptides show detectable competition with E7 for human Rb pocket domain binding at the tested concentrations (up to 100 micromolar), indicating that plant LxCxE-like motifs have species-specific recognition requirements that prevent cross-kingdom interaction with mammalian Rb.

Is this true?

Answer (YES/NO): NO